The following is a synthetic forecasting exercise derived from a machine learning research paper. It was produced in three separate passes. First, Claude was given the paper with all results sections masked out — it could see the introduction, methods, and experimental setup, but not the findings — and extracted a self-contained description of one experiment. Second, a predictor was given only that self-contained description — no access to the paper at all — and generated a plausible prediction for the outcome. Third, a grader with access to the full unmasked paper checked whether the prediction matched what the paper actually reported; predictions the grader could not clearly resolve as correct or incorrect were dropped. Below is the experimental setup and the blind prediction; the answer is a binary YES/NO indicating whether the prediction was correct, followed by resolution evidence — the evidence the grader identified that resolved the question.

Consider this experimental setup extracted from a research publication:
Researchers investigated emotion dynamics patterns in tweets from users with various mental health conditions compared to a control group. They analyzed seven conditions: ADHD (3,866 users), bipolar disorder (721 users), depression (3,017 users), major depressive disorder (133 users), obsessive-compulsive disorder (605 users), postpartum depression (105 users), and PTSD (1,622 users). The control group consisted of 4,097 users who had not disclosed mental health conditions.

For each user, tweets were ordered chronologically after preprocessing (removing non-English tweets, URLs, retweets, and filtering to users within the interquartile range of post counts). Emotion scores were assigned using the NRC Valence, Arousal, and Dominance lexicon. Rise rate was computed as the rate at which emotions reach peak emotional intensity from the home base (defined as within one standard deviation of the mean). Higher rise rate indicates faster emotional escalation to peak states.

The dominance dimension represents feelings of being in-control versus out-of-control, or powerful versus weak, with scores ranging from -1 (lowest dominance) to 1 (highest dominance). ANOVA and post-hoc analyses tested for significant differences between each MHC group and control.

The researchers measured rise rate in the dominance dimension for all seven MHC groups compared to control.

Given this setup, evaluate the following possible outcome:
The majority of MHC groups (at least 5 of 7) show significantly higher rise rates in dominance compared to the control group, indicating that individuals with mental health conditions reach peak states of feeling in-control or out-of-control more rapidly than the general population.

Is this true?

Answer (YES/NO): NO